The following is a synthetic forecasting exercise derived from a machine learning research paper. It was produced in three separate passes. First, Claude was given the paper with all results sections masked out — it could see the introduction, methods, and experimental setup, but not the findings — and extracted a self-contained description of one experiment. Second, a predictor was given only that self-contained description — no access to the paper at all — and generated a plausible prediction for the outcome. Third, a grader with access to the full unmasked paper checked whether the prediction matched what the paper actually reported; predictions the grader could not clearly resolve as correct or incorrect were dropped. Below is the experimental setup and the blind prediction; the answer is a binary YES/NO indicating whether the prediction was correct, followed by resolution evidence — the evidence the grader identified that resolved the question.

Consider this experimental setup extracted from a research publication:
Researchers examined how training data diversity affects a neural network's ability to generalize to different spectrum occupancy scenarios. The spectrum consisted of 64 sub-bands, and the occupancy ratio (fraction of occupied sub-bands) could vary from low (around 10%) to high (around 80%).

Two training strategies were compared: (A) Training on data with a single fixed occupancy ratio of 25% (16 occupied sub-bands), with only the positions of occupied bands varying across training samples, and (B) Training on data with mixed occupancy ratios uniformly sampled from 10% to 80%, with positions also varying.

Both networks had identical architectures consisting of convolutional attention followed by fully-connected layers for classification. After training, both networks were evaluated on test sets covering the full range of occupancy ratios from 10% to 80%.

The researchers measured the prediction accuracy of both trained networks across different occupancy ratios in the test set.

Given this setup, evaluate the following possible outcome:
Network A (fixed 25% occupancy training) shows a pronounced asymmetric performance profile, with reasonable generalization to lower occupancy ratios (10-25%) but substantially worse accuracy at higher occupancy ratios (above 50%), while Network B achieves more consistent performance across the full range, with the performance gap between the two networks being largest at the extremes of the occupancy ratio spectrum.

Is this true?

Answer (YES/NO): NO